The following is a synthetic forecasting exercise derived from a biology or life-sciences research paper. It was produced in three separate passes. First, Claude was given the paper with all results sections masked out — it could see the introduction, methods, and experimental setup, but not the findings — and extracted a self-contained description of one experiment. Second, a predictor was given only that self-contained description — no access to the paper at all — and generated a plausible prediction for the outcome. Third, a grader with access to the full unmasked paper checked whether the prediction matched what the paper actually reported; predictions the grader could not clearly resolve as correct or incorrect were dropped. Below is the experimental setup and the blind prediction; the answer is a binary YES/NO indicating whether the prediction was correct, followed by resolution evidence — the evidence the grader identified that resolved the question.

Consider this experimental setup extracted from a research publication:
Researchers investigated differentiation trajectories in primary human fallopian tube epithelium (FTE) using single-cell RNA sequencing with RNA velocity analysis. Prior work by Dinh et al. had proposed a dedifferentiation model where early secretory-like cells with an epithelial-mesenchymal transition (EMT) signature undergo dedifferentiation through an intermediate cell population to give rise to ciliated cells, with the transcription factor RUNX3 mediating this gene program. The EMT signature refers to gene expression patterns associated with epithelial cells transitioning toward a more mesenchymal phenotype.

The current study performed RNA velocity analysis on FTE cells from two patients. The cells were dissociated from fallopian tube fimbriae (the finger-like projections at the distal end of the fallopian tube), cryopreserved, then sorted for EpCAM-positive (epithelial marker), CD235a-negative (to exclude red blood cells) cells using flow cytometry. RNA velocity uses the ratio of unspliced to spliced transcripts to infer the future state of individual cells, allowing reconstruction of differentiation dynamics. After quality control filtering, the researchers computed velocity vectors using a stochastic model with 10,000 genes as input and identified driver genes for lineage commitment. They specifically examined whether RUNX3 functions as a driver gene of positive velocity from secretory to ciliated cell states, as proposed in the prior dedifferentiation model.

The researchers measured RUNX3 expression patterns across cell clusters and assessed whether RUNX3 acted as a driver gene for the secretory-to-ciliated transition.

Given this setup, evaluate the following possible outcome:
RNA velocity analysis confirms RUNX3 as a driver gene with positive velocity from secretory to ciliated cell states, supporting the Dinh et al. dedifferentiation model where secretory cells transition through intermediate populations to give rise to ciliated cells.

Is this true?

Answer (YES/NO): NO